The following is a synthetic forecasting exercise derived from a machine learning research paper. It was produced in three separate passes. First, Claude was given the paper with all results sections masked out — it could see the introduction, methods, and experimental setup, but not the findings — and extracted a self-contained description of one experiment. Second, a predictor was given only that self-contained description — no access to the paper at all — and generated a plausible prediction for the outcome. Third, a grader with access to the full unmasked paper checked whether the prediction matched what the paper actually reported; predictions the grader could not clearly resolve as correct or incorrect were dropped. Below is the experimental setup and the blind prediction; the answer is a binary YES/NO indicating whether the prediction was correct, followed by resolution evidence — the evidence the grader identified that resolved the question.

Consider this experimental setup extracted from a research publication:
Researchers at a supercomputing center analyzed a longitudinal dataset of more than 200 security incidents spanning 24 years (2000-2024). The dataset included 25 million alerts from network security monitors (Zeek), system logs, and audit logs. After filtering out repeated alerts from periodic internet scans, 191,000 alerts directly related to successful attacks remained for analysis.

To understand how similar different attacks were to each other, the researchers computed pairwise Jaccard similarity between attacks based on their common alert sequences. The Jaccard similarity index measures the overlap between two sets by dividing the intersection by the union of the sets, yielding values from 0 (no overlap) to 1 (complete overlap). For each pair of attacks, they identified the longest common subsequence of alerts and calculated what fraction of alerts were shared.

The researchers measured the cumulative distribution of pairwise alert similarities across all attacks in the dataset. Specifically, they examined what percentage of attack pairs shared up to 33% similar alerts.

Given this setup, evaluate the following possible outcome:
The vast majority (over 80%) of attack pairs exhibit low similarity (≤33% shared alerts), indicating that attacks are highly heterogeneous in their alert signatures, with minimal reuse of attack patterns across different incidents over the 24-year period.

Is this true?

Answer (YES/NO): NO